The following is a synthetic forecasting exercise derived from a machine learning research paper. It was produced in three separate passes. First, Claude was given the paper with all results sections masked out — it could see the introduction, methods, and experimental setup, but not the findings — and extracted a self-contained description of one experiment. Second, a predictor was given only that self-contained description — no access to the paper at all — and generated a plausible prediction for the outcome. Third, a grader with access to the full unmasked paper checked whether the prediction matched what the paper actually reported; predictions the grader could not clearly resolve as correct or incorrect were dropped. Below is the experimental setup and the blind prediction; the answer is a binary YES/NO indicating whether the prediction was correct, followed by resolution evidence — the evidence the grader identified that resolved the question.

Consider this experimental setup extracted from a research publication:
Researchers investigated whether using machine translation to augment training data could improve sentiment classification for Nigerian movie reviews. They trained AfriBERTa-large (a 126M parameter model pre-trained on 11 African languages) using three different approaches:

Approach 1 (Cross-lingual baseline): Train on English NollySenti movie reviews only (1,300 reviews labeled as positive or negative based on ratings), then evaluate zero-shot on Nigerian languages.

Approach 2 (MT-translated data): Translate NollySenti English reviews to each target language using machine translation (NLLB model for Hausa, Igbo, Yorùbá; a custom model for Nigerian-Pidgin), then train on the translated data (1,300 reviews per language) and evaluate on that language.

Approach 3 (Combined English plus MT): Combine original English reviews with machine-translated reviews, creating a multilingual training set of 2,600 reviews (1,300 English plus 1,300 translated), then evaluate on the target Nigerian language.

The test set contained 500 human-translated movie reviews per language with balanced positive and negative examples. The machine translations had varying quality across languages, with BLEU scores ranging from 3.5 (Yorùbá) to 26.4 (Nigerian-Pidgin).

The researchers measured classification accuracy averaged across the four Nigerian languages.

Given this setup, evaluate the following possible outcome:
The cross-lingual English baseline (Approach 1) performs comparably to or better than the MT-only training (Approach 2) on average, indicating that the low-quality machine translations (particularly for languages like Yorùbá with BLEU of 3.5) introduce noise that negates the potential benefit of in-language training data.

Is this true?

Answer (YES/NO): NO